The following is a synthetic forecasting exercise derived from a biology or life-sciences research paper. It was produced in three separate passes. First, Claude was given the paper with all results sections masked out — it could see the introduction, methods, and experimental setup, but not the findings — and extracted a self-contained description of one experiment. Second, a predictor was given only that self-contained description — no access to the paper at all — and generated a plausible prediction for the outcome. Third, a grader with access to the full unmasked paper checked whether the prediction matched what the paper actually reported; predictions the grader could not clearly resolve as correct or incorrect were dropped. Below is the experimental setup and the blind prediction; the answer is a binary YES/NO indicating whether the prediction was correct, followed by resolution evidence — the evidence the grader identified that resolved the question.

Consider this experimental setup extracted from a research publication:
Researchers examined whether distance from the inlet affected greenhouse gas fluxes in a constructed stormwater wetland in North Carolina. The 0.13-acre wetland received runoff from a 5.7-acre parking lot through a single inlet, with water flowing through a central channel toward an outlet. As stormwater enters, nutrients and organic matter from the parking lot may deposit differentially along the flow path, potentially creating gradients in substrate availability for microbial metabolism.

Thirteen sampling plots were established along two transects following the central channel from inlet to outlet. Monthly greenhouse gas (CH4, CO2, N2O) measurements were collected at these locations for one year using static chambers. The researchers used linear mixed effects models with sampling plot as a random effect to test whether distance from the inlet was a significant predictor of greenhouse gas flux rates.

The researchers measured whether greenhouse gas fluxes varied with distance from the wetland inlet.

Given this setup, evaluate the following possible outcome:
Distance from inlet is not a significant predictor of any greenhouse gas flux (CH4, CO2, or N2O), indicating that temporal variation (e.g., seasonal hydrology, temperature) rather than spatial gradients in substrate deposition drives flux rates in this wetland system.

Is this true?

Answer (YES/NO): YES